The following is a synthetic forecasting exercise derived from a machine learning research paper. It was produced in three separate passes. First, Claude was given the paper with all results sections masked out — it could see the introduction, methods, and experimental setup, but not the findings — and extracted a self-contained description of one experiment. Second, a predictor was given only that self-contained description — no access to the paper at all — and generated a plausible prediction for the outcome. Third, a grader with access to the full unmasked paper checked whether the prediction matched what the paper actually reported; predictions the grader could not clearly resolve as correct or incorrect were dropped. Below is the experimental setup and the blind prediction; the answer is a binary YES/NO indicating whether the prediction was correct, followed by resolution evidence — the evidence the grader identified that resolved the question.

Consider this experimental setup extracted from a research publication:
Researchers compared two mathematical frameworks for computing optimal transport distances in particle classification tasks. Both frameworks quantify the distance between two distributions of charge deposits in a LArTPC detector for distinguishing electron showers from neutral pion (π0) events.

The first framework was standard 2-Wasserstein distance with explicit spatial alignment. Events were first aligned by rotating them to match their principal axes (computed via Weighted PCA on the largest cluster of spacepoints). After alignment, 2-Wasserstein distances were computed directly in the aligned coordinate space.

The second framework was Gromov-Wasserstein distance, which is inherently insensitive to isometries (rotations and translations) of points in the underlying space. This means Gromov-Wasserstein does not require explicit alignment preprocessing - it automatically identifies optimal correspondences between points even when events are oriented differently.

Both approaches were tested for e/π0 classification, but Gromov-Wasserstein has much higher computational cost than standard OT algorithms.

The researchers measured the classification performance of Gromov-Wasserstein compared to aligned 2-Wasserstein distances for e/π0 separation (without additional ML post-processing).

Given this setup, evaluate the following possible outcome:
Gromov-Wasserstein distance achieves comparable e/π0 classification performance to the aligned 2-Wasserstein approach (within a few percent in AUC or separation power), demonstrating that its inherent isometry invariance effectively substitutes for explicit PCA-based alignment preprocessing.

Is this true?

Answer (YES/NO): YES